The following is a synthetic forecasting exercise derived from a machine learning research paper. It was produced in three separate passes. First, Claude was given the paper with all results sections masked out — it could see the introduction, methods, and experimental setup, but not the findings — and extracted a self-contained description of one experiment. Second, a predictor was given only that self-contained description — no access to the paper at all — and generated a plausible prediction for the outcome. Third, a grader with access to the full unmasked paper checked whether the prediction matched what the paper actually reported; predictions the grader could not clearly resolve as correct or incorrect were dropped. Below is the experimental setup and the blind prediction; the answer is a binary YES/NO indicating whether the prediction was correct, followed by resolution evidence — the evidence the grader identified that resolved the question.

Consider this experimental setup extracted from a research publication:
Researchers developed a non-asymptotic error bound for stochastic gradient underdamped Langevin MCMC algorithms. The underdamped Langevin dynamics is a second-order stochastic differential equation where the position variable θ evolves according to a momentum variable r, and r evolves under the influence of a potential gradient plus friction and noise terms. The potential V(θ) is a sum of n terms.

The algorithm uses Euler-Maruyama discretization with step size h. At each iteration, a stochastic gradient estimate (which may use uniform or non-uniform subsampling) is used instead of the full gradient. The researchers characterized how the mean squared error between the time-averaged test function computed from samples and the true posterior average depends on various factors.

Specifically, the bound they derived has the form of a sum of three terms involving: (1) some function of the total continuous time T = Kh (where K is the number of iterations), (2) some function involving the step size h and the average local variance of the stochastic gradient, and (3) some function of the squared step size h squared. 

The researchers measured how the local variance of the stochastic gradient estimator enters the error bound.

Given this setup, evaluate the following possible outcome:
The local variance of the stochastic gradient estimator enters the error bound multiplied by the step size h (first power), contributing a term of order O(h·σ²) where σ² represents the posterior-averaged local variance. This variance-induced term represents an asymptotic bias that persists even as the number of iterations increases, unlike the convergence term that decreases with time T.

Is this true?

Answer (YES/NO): NO